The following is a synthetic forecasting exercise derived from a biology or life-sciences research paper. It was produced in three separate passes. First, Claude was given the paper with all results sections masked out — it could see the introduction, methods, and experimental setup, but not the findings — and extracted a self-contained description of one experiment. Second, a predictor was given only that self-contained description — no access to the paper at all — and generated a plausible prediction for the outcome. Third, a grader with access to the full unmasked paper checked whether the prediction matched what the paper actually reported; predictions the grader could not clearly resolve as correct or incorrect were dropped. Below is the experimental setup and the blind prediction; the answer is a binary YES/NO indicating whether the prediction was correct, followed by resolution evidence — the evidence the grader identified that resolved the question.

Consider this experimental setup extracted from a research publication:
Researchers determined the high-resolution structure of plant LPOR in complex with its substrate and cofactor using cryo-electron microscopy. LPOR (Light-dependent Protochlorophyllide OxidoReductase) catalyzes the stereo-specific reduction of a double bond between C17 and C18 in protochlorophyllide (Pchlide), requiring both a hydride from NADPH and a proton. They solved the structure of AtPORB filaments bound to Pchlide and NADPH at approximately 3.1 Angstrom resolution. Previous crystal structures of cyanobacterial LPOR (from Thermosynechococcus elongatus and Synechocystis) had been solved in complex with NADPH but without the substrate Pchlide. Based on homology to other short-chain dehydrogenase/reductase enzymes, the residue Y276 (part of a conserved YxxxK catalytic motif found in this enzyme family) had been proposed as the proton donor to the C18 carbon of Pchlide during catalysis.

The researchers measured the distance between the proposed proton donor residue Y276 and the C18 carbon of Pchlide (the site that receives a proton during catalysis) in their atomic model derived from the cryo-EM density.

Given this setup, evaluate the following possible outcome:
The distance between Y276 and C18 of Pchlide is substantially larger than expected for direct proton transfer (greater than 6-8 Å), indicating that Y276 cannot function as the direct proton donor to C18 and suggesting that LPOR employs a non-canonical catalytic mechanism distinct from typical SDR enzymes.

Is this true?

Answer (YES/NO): YES